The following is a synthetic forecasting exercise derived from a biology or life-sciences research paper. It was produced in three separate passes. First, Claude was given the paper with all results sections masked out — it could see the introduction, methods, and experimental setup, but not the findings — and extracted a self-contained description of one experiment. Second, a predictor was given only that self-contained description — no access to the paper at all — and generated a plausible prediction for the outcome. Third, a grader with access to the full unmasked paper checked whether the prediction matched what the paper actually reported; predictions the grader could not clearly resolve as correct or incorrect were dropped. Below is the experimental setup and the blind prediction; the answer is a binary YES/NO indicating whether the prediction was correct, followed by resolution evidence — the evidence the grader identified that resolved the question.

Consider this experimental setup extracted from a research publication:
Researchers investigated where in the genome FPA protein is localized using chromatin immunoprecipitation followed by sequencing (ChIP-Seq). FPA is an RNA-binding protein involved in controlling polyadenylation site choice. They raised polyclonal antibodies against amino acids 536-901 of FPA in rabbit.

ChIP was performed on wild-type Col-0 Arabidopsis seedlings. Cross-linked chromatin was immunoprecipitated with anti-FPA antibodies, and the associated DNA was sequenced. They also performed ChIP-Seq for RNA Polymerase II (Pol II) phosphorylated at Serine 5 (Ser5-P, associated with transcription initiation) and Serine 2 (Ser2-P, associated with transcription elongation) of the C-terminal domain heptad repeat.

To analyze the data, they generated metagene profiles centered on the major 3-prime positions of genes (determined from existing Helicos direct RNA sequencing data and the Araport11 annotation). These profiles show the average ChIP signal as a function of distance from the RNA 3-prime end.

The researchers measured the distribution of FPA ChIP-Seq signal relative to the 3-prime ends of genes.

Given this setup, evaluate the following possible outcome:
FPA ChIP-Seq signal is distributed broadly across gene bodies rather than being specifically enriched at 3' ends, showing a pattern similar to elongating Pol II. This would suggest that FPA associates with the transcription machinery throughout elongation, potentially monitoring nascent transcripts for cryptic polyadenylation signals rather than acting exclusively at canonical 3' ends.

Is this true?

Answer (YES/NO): NO